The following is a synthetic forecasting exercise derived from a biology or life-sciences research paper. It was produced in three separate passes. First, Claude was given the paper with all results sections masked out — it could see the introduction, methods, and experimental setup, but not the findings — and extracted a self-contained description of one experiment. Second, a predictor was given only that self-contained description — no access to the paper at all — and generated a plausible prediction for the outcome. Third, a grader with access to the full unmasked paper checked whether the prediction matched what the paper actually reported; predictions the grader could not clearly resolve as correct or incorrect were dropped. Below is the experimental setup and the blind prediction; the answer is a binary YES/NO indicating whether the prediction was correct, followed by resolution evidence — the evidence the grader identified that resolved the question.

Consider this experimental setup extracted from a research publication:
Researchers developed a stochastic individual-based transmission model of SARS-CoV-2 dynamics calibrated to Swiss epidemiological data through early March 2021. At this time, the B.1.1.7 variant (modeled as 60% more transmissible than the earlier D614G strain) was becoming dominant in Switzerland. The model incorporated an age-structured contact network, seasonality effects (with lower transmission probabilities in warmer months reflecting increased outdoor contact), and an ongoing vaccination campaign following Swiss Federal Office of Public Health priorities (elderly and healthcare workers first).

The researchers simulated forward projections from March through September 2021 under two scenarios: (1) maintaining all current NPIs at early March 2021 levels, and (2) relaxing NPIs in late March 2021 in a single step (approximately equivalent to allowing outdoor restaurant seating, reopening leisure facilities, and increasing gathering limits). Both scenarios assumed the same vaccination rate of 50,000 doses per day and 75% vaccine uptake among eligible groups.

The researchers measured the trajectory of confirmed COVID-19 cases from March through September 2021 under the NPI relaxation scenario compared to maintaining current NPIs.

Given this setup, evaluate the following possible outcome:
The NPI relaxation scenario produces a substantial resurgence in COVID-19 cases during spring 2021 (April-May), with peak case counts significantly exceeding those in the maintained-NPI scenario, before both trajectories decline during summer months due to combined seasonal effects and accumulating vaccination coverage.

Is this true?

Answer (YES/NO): NO